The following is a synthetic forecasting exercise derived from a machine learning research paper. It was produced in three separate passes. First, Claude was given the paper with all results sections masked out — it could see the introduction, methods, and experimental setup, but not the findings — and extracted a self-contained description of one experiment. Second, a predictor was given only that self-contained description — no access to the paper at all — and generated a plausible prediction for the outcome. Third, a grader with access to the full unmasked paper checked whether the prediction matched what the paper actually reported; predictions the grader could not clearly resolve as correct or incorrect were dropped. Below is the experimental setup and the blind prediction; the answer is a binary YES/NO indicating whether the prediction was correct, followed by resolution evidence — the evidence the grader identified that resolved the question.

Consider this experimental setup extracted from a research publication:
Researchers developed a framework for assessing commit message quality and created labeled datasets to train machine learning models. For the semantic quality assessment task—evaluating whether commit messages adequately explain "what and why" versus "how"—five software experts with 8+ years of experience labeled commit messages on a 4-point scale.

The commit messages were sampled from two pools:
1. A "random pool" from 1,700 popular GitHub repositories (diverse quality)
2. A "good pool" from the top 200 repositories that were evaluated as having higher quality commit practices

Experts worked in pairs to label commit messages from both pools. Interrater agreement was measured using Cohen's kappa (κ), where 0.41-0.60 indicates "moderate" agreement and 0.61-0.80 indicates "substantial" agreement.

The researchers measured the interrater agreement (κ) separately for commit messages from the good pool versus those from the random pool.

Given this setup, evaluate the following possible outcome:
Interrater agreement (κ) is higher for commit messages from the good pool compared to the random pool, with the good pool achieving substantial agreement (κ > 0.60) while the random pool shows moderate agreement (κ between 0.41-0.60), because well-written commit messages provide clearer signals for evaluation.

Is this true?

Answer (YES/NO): YES